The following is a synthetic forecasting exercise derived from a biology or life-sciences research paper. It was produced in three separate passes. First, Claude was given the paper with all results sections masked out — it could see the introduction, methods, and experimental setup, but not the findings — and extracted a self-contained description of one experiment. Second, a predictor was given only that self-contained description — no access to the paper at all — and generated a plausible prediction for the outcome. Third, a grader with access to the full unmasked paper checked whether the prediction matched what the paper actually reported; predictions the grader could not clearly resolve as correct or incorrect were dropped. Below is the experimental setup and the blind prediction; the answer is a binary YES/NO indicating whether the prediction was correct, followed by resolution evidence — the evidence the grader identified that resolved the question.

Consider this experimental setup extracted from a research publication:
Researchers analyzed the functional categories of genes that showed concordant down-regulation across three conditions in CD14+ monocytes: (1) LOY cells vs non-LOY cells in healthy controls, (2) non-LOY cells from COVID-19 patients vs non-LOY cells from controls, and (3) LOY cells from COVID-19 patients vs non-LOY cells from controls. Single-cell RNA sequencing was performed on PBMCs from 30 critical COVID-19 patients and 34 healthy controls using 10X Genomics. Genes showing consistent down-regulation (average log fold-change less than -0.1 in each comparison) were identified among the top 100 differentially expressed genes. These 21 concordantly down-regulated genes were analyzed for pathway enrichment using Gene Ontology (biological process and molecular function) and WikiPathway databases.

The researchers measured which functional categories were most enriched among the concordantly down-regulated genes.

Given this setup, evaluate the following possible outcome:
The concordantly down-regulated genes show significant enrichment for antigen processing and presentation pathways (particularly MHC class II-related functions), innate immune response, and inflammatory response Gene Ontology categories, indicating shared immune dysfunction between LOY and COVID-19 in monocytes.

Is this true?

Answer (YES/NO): NO